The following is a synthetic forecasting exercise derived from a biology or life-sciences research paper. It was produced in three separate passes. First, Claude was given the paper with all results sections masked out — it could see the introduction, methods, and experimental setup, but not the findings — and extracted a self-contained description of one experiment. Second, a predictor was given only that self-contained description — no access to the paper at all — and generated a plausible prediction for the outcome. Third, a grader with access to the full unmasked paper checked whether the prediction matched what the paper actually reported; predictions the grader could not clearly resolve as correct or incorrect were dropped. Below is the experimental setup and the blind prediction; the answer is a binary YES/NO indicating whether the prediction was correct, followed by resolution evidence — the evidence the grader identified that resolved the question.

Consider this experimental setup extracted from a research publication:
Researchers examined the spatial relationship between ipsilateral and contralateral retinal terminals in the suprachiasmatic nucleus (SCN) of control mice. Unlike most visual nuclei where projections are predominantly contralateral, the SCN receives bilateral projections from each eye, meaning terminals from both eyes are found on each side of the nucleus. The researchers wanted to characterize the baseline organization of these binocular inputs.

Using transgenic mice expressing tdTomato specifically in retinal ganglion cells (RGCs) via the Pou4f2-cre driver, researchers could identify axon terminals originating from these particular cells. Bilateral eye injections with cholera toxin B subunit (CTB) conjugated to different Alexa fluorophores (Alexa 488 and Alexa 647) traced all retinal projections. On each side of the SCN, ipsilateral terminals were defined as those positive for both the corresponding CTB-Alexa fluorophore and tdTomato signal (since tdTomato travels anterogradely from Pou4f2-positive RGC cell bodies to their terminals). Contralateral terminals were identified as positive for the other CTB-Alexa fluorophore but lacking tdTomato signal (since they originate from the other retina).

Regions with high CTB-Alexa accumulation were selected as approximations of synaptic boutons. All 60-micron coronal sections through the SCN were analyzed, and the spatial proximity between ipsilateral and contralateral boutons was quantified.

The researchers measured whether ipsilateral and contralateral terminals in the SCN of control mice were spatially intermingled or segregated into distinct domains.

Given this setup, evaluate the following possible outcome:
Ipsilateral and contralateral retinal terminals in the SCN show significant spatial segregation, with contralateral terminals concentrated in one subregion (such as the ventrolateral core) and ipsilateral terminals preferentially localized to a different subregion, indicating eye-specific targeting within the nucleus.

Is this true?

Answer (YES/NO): NO